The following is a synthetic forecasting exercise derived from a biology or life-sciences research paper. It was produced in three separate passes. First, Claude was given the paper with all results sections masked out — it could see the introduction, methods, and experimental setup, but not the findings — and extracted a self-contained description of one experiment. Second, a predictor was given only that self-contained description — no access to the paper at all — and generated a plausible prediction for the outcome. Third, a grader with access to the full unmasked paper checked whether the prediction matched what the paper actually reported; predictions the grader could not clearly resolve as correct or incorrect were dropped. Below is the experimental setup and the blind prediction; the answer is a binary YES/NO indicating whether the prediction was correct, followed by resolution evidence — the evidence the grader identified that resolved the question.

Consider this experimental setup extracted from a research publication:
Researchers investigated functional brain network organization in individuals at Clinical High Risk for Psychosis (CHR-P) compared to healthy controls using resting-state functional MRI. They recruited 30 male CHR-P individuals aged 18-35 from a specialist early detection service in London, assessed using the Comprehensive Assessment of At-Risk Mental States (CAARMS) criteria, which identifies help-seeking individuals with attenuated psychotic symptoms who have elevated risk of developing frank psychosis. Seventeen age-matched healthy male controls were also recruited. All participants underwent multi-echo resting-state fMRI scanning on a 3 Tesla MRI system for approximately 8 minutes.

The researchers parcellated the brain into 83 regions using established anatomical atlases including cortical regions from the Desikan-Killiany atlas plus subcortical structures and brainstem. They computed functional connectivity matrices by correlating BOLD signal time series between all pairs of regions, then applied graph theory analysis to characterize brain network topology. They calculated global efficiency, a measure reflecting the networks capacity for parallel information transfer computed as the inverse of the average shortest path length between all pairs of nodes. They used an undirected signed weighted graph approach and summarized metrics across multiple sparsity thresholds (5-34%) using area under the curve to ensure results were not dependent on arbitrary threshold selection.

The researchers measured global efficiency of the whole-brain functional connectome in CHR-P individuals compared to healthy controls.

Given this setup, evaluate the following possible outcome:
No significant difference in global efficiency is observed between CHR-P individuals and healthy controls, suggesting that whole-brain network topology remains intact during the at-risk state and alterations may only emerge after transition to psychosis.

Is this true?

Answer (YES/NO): YES